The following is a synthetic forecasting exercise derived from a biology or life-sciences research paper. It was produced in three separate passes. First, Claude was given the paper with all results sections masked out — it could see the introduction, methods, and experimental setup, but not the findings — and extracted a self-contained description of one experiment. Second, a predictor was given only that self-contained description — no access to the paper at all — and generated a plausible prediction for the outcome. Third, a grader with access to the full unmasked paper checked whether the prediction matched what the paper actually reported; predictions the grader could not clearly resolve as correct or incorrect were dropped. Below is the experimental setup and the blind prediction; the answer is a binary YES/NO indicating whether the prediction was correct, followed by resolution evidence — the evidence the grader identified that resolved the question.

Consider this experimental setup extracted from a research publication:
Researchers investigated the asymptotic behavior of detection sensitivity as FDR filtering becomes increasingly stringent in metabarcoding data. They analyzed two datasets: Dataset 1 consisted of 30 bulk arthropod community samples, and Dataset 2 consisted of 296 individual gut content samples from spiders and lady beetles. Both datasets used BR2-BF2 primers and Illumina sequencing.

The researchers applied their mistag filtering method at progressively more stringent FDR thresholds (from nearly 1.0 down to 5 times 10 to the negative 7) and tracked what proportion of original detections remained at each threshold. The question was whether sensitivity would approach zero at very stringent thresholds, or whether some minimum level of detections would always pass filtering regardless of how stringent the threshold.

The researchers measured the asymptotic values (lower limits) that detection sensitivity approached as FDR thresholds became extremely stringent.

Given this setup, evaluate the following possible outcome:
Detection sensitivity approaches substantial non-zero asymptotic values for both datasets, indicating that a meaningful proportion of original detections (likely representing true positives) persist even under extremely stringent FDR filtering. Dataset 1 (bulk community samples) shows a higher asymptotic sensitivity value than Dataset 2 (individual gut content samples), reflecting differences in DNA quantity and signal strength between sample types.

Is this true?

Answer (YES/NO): YES